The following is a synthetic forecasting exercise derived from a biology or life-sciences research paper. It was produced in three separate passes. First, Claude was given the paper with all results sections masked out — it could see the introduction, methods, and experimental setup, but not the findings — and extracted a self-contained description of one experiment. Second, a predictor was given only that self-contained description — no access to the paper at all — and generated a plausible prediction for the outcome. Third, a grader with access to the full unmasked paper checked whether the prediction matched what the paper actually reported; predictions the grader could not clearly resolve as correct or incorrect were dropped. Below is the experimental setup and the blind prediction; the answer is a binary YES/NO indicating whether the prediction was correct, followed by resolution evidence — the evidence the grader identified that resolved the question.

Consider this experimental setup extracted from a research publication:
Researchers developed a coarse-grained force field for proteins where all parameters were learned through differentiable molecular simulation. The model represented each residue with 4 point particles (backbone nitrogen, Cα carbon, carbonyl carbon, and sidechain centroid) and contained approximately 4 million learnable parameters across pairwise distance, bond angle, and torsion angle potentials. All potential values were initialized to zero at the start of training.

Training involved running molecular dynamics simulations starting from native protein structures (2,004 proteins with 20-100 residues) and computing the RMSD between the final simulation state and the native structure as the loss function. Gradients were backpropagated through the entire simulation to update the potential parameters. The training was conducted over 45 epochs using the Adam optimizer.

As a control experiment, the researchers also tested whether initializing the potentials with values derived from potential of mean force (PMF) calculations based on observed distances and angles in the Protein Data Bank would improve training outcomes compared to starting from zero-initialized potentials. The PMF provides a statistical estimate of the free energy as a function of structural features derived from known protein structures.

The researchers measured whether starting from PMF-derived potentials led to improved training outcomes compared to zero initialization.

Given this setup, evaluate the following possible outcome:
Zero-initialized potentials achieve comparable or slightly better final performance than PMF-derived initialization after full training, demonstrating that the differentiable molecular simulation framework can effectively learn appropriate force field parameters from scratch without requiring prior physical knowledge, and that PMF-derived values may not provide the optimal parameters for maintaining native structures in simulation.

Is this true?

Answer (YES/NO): YES